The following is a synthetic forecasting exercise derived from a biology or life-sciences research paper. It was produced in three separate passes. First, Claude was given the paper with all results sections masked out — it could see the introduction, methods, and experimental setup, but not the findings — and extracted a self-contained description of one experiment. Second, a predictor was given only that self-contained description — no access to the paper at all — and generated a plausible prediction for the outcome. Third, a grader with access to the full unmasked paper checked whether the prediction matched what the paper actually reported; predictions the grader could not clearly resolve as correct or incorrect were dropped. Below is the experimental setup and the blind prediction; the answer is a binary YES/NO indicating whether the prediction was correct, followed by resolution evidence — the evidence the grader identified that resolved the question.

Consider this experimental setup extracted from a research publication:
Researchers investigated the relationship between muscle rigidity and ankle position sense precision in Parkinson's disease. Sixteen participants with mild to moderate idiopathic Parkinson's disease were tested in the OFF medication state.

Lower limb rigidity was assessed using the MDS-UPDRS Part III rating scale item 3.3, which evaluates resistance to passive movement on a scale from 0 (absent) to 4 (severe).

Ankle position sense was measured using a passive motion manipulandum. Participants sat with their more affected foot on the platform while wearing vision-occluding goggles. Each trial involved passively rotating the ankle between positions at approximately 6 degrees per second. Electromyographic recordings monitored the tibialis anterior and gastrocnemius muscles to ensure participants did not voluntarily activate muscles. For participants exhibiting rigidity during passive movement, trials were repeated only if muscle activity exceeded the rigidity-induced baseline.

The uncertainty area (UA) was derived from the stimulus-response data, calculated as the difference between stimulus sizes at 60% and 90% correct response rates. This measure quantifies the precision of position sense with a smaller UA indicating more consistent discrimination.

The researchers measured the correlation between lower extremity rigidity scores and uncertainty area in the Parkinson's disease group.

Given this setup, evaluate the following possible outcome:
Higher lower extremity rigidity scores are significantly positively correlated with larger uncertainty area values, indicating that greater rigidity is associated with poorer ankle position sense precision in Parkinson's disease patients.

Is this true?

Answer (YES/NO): NO